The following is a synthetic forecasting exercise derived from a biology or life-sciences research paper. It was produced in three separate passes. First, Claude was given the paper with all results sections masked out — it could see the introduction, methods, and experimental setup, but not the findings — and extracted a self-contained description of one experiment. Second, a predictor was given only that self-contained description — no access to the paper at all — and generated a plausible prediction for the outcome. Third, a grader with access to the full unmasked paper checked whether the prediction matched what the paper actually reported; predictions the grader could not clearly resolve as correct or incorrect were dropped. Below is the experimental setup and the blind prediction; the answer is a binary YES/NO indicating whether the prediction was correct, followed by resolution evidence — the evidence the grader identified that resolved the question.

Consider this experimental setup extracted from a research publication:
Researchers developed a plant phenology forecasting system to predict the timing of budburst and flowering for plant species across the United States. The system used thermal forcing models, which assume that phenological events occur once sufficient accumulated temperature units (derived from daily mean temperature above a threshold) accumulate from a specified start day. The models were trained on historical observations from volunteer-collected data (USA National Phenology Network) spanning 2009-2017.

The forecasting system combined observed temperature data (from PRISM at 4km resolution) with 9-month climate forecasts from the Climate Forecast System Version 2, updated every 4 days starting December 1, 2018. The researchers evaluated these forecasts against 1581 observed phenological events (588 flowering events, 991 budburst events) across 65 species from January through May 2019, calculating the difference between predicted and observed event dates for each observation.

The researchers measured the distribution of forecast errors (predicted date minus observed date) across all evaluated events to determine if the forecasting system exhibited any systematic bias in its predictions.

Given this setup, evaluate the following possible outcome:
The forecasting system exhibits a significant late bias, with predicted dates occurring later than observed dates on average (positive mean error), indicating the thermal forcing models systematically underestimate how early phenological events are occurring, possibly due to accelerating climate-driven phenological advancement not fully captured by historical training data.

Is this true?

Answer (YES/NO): NO